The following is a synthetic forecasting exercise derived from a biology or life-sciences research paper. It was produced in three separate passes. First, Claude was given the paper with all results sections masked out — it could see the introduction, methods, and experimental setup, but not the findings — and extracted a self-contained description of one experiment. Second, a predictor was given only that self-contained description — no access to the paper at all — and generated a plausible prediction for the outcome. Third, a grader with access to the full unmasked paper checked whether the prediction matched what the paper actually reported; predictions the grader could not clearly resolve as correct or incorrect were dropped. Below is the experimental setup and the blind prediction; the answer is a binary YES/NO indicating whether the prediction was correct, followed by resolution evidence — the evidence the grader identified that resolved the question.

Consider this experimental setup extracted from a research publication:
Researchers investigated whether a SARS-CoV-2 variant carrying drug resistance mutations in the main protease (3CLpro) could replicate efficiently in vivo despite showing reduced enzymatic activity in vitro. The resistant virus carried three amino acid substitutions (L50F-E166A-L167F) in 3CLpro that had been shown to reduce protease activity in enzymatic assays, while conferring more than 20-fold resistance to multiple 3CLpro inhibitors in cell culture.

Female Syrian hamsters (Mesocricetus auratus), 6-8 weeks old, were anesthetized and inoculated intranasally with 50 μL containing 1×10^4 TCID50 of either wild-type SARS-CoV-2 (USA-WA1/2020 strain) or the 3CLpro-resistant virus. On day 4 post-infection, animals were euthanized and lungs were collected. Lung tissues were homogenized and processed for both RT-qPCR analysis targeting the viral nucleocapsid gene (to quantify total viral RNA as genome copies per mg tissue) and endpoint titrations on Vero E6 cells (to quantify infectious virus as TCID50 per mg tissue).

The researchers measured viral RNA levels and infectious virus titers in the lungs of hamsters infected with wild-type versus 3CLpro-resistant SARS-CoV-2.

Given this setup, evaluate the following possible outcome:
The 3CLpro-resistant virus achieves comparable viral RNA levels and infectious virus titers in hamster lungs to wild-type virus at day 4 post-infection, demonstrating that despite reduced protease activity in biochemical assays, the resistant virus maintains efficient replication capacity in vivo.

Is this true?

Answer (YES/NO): NO